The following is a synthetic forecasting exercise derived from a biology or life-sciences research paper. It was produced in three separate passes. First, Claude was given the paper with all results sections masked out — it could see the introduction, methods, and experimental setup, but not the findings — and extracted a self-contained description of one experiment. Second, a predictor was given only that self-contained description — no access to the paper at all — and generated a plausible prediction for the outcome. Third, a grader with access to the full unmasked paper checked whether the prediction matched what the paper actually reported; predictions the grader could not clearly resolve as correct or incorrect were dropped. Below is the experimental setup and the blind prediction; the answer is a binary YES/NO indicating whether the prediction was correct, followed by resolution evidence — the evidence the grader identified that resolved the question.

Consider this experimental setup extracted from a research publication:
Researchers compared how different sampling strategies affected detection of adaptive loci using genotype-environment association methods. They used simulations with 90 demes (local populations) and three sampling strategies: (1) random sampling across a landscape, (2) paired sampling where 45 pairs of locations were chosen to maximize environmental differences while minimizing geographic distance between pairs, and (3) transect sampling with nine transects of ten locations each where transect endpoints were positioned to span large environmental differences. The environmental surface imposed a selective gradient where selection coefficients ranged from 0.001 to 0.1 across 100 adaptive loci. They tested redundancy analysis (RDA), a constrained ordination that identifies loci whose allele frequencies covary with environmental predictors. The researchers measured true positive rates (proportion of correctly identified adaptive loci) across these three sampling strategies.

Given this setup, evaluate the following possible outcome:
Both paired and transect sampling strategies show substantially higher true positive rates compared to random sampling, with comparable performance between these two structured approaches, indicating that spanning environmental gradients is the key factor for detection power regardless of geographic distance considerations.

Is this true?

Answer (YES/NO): NO